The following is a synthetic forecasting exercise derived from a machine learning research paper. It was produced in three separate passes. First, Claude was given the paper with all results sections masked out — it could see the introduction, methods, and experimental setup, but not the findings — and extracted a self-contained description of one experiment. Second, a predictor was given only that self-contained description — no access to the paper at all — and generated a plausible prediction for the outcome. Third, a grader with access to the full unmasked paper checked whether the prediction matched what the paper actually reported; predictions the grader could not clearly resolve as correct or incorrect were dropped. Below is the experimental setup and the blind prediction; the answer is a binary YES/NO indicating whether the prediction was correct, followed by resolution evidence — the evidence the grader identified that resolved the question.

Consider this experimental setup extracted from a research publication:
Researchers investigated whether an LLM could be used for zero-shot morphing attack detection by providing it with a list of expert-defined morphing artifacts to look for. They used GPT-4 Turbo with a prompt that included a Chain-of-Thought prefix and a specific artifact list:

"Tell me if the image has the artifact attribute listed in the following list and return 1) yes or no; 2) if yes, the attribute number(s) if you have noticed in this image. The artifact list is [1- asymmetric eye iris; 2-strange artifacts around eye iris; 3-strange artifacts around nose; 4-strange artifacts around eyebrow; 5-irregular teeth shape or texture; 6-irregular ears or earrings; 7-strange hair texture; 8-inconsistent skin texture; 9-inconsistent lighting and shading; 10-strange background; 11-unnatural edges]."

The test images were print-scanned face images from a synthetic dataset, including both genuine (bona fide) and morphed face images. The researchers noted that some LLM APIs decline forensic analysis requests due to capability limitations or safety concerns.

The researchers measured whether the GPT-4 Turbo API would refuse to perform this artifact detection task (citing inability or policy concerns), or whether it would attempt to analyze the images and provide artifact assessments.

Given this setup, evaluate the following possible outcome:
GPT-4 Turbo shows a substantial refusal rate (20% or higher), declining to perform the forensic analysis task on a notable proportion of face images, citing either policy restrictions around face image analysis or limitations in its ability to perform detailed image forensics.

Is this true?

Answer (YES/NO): NO